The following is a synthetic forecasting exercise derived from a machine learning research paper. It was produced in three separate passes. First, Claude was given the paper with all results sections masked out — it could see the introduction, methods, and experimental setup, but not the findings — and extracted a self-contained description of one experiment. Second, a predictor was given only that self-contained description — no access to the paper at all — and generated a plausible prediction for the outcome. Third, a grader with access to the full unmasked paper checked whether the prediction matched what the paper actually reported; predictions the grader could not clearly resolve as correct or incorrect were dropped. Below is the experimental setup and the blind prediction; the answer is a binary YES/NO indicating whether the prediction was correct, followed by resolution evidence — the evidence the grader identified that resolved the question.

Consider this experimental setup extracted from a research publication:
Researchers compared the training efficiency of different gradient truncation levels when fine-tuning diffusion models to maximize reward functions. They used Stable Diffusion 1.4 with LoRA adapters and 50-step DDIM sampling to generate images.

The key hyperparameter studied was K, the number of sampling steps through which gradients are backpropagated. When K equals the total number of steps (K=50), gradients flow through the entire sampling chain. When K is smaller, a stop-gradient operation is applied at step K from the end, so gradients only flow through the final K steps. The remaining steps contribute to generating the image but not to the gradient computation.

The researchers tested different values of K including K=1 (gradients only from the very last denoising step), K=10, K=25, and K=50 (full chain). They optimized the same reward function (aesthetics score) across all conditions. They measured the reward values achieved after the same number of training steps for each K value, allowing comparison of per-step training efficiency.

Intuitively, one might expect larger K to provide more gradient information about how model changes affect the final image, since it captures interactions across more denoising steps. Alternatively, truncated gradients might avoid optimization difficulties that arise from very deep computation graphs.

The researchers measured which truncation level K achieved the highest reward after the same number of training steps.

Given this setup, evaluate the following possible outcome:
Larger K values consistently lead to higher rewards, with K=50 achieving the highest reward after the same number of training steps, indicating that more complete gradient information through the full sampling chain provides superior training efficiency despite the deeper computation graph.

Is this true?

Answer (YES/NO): NO